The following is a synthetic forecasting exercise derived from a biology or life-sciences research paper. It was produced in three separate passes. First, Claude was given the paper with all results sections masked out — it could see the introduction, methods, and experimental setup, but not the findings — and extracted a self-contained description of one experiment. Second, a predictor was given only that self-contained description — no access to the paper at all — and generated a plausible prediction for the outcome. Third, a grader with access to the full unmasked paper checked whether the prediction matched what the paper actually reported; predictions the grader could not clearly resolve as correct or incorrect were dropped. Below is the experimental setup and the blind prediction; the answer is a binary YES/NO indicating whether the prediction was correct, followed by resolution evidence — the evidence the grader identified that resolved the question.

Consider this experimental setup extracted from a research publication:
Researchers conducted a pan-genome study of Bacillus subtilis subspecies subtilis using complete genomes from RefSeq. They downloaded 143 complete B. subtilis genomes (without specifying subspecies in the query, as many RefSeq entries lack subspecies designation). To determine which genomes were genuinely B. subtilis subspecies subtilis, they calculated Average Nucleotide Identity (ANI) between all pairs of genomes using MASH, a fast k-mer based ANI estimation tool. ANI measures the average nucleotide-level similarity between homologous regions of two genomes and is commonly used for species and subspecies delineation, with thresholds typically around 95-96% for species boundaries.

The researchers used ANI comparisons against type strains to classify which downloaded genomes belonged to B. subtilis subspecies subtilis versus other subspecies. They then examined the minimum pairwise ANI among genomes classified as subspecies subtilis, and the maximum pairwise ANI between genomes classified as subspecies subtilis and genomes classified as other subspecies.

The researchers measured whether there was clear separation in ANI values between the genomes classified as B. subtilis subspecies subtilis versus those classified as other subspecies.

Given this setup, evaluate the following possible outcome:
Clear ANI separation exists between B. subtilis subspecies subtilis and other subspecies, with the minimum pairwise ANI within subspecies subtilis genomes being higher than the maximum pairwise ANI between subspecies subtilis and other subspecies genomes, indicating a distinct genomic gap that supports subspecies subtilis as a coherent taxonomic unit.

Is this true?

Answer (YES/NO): YES